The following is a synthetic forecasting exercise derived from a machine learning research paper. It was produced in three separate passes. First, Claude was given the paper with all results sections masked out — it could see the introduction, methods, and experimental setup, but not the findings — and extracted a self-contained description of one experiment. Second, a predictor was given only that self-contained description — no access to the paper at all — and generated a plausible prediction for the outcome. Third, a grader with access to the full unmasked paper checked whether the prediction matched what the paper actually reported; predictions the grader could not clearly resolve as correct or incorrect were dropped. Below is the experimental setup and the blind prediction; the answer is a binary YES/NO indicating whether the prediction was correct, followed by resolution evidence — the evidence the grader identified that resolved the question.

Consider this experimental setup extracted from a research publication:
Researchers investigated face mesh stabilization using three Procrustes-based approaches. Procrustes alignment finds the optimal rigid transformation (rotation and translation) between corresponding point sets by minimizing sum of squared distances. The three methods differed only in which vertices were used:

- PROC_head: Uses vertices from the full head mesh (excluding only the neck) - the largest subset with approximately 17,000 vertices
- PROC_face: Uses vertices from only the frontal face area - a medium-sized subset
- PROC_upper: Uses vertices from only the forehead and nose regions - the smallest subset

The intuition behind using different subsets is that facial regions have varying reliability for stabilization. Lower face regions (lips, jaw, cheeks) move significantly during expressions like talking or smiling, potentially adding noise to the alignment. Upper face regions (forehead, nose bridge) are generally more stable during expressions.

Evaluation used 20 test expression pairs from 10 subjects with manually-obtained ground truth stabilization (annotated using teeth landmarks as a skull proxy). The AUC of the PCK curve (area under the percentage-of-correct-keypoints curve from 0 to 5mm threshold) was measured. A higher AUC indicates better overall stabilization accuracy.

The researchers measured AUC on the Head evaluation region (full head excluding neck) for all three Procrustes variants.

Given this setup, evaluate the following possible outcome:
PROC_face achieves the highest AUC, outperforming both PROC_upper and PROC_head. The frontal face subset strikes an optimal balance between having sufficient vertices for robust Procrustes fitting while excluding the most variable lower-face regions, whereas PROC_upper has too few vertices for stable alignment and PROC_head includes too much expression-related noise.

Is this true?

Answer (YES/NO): NO